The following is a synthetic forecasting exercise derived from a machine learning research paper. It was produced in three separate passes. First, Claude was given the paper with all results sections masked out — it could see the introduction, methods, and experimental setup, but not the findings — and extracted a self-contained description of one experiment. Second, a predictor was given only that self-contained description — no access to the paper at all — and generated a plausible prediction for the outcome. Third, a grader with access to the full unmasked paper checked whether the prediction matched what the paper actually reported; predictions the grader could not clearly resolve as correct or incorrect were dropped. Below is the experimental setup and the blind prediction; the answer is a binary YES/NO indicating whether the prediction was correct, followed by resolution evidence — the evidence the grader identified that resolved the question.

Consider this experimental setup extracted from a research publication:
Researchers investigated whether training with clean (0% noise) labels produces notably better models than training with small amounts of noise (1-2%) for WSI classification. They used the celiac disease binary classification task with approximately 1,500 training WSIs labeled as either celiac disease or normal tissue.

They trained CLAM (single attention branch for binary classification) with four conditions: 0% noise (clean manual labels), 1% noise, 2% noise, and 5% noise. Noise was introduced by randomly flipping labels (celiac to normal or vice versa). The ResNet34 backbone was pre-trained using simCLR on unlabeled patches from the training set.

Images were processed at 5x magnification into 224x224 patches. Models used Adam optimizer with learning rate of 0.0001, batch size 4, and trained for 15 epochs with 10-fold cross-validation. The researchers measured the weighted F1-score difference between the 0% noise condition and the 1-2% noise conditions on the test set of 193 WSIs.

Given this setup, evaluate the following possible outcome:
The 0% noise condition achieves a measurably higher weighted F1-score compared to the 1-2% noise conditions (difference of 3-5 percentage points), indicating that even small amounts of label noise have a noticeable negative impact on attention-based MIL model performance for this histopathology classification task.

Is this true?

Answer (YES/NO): NO